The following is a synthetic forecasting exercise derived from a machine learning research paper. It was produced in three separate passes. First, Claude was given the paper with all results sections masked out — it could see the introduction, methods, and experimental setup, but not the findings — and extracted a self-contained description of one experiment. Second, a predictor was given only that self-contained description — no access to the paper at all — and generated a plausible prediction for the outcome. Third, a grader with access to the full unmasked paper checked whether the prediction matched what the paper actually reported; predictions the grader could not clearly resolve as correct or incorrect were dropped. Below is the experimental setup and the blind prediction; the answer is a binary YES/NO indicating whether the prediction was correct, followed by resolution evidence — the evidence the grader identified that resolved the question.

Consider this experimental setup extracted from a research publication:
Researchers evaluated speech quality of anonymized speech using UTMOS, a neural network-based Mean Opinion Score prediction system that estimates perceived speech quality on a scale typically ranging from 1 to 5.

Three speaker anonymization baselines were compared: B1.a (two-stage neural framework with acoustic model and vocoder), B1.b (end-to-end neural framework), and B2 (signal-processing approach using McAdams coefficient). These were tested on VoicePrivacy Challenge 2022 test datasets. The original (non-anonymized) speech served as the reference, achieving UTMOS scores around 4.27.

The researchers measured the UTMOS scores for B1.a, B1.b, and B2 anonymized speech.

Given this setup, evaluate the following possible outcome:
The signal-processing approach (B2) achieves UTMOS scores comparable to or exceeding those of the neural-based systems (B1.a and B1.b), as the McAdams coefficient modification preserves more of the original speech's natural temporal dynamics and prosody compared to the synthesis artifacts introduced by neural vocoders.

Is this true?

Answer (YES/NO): NO